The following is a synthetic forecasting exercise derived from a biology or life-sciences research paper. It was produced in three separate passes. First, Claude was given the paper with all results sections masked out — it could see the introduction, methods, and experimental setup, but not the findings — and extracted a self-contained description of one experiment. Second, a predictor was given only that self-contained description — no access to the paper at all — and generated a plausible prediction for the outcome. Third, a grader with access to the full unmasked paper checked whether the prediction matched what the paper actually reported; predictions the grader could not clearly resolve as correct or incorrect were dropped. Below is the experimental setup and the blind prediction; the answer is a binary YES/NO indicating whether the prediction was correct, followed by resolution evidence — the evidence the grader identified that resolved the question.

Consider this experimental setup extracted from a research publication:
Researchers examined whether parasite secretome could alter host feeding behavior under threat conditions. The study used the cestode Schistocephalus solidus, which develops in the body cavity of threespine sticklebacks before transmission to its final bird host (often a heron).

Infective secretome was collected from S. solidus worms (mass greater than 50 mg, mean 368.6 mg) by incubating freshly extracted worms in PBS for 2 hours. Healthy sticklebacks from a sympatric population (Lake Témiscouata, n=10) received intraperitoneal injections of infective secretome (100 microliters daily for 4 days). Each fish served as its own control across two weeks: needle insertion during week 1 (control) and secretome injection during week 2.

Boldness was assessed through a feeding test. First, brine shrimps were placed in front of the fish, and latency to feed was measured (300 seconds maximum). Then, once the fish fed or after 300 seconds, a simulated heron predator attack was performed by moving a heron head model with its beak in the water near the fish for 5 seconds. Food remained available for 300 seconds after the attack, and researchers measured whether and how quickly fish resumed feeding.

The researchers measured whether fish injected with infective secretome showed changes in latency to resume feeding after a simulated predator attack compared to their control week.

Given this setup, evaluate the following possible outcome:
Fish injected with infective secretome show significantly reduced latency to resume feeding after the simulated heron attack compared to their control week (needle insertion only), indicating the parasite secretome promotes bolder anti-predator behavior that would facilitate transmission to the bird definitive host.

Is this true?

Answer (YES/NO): NO